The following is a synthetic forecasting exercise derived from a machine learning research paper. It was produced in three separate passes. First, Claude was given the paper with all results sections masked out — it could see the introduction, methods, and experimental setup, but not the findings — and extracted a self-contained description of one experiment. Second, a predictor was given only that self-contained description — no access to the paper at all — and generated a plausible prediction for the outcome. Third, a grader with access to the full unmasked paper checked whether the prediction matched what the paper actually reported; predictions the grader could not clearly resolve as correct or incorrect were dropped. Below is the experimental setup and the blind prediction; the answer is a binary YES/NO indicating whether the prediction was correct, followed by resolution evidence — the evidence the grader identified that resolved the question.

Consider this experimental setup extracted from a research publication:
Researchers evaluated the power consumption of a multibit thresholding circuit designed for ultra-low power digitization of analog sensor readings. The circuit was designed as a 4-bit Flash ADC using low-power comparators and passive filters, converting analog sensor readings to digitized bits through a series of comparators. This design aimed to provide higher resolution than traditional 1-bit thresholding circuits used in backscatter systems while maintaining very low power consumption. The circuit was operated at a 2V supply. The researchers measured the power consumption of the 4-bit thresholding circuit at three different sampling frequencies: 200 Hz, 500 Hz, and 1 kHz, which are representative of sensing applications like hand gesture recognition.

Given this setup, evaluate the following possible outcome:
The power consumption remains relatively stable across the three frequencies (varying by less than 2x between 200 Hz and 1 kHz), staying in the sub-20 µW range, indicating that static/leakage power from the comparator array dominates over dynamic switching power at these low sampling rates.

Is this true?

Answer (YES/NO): YES